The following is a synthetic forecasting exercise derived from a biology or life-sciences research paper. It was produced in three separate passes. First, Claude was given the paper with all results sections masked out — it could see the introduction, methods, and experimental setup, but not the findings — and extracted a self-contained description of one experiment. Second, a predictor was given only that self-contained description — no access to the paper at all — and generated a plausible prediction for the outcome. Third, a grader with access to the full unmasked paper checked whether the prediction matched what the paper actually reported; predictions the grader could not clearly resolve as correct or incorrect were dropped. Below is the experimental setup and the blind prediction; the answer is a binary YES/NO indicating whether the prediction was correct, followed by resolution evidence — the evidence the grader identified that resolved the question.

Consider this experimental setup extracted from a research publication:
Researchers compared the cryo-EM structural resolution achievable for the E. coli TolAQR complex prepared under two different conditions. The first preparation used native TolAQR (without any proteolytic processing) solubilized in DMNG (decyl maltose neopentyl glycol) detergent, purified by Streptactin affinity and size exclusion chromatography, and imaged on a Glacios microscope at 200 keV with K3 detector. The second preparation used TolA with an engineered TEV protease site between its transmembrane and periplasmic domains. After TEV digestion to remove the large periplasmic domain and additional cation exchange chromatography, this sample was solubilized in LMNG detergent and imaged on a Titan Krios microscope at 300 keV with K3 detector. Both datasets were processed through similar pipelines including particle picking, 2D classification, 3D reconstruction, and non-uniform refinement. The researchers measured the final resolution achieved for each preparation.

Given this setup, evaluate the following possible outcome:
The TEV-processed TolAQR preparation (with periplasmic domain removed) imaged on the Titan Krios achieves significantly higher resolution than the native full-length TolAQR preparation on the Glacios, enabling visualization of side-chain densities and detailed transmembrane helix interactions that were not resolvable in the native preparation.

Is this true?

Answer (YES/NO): YES